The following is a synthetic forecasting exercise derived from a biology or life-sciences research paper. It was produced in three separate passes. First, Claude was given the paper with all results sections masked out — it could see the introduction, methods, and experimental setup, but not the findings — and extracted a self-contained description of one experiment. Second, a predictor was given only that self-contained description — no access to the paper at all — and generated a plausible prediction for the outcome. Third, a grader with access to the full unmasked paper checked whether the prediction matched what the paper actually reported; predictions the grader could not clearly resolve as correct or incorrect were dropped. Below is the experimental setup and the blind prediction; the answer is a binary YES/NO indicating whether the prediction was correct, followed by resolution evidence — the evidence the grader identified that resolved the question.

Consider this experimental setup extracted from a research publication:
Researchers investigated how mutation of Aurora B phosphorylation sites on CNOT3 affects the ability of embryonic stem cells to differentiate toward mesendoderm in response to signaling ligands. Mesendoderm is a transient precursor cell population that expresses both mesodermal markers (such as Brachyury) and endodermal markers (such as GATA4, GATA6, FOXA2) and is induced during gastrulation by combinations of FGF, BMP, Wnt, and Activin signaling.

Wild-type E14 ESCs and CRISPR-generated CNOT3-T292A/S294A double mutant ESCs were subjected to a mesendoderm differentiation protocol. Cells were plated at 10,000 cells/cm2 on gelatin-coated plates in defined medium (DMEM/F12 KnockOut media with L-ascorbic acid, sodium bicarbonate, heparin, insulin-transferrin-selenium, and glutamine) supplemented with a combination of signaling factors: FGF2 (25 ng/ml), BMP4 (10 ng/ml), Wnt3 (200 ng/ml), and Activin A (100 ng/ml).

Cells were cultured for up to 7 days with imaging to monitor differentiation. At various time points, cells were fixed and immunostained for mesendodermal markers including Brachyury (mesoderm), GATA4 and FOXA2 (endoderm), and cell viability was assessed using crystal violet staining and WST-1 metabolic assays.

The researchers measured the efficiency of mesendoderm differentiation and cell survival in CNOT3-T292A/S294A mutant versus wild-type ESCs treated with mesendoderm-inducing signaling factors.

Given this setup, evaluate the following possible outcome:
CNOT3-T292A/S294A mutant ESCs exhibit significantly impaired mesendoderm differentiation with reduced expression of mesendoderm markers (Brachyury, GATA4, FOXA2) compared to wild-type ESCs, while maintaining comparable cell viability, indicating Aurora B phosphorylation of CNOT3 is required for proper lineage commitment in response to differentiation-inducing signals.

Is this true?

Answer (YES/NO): NO